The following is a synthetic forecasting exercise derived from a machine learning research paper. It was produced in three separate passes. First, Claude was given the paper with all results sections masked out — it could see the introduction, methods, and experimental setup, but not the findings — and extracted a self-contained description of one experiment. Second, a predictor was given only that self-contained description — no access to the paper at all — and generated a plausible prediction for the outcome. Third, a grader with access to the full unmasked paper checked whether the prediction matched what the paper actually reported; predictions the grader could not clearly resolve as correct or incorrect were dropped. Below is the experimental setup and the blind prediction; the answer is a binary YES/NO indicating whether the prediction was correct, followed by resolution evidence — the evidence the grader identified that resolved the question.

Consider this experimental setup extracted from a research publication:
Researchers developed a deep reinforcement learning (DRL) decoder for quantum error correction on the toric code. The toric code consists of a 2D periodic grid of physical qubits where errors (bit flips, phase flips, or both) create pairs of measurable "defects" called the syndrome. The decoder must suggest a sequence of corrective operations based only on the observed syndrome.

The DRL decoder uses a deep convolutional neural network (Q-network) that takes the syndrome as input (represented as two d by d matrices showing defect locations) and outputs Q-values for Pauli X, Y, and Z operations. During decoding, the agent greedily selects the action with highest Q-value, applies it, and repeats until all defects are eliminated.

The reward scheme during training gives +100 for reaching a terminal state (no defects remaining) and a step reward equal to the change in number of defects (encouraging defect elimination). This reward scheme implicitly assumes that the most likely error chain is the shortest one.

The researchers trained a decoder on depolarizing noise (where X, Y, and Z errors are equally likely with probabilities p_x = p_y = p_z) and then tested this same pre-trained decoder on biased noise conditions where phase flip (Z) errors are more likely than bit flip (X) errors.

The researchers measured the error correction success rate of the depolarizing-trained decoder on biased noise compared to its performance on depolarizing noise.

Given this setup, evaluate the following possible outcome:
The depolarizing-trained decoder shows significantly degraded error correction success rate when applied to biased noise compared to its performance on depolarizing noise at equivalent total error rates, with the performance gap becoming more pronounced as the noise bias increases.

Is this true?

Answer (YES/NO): NO